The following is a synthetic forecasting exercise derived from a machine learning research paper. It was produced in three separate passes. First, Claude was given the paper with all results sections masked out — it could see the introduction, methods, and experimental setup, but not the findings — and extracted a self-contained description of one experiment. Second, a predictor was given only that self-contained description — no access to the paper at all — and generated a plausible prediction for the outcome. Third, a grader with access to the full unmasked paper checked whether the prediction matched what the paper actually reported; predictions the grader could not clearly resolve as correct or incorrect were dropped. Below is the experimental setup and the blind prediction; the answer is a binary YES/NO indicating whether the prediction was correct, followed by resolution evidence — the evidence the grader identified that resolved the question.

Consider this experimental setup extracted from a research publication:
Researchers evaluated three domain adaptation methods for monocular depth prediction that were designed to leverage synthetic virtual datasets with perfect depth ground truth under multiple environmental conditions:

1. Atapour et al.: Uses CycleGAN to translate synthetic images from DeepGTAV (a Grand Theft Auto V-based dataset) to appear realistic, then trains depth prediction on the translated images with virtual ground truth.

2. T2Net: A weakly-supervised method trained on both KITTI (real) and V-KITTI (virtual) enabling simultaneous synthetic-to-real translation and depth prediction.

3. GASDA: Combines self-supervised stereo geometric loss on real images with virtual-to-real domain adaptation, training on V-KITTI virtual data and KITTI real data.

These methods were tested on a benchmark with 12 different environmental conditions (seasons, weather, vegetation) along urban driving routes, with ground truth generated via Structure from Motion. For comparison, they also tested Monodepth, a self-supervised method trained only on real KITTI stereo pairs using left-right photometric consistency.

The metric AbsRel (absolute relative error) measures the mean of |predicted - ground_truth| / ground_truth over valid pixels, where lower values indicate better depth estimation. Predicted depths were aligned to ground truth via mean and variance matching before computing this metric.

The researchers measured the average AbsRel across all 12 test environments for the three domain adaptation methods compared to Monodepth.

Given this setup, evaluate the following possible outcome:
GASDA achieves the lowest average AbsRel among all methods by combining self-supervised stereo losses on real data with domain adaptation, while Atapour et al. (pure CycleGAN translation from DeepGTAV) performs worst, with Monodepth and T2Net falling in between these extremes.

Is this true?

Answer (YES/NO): NO